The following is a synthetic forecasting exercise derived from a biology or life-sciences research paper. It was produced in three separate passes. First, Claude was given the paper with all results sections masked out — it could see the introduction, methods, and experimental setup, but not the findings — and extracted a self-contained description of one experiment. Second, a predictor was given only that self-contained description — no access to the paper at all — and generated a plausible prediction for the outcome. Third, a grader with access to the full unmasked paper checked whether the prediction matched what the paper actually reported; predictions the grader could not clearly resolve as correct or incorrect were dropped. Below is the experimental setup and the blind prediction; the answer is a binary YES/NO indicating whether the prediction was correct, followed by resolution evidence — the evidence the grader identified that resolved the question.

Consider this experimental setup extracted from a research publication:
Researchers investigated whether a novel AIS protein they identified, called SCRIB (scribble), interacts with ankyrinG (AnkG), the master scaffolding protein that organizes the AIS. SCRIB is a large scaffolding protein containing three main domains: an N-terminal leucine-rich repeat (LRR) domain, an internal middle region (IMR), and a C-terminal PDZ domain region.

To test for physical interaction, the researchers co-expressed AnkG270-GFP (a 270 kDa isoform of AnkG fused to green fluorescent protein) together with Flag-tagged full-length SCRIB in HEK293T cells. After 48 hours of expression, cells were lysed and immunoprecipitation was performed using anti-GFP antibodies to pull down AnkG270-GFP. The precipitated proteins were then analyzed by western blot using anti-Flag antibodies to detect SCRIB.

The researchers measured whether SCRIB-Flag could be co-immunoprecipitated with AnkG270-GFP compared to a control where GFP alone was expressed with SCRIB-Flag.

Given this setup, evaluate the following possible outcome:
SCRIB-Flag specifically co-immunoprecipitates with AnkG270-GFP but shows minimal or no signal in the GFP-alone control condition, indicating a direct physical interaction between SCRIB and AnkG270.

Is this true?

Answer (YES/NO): YES